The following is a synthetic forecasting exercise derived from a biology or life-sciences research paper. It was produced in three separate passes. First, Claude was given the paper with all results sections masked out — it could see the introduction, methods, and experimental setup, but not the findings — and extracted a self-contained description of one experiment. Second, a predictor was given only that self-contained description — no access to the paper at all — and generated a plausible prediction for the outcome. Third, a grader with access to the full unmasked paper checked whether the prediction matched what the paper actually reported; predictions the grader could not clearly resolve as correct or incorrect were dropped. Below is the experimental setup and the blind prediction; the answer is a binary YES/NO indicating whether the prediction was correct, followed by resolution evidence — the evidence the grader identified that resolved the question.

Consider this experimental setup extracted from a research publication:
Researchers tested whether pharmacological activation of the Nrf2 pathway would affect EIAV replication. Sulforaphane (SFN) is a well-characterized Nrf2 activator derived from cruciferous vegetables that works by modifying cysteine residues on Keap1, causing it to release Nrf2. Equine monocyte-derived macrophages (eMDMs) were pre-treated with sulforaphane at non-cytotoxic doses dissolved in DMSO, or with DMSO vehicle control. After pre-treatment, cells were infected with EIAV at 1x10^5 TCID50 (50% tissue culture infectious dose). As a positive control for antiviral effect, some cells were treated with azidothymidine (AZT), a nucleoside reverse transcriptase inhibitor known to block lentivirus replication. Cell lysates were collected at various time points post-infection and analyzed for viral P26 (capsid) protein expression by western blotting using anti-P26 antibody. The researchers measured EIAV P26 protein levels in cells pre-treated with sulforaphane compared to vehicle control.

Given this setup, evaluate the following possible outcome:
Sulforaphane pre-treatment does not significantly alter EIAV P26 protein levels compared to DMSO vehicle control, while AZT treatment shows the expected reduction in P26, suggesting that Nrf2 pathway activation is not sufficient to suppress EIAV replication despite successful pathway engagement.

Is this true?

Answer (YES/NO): NO